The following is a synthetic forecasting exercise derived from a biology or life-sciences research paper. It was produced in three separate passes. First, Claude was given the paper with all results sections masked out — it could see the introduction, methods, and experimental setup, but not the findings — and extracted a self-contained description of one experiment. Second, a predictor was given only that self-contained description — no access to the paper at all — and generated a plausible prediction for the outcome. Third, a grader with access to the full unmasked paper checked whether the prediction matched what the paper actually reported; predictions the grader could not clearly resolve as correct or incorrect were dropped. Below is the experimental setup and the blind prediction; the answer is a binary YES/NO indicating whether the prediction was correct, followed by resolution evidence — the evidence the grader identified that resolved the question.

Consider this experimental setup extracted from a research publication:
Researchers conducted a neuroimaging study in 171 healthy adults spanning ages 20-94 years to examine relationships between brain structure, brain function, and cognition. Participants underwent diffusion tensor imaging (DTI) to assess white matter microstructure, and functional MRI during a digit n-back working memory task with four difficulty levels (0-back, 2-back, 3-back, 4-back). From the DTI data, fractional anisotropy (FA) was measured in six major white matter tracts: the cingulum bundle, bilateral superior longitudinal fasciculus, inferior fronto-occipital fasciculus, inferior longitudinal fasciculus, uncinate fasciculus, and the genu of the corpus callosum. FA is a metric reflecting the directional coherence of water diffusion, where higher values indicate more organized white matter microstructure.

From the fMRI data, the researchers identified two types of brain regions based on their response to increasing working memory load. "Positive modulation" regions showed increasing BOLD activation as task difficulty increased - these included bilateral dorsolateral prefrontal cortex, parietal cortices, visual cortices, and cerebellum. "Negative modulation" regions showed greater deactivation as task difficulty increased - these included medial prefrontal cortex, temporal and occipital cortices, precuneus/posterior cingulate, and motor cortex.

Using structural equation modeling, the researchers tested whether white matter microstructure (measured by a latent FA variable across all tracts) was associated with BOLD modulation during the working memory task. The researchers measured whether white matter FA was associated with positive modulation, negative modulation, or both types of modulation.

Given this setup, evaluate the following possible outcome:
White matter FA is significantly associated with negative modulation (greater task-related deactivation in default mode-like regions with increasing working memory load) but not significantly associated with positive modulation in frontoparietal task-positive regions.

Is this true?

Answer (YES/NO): NO